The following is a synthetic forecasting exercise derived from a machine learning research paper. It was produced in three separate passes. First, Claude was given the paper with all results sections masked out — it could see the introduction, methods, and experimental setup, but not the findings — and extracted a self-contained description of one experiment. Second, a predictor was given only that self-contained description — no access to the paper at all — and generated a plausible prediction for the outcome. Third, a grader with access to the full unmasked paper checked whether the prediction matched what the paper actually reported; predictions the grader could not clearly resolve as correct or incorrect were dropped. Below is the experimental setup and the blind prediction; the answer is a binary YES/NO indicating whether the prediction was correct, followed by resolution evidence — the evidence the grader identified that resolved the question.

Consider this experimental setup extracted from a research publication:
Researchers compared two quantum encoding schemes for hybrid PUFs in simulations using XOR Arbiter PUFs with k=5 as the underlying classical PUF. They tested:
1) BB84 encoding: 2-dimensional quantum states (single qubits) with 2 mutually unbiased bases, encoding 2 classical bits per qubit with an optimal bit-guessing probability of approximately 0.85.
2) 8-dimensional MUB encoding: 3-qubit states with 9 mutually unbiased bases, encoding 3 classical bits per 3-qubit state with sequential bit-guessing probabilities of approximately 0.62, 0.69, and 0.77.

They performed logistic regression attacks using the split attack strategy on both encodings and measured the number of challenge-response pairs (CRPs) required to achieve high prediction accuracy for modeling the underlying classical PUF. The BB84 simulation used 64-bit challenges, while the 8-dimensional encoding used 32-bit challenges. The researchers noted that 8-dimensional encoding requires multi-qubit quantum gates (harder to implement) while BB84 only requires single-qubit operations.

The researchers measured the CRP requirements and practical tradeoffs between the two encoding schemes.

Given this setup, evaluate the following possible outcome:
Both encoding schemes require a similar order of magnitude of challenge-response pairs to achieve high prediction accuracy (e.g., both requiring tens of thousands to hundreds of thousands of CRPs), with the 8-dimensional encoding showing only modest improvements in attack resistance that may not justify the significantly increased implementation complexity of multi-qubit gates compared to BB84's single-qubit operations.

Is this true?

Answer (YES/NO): NO